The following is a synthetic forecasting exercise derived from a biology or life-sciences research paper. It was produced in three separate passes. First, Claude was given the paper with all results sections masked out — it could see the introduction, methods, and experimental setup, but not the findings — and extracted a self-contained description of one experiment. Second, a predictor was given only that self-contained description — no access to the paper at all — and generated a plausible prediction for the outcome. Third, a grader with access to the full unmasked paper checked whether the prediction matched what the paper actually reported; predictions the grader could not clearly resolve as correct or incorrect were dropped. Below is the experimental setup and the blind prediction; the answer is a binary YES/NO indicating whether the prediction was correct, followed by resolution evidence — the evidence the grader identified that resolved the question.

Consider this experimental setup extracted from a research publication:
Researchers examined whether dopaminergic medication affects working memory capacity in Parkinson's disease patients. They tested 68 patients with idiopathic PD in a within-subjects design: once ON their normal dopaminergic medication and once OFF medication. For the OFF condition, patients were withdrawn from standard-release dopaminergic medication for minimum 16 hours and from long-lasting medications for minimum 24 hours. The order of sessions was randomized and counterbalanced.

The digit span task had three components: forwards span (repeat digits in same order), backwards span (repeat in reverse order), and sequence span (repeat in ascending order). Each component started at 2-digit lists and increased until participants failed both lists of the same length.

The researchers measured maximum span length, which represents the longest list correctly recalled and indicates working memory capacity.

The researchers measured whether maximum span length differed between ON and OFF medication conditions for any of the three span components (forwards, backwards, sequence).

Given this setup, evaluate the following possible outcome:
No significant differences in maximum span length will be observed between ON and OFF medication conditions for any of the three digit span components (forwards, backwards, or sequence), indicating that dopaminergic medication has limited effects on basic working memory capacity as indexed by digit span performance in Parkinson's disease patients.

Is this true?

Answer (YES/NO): YES